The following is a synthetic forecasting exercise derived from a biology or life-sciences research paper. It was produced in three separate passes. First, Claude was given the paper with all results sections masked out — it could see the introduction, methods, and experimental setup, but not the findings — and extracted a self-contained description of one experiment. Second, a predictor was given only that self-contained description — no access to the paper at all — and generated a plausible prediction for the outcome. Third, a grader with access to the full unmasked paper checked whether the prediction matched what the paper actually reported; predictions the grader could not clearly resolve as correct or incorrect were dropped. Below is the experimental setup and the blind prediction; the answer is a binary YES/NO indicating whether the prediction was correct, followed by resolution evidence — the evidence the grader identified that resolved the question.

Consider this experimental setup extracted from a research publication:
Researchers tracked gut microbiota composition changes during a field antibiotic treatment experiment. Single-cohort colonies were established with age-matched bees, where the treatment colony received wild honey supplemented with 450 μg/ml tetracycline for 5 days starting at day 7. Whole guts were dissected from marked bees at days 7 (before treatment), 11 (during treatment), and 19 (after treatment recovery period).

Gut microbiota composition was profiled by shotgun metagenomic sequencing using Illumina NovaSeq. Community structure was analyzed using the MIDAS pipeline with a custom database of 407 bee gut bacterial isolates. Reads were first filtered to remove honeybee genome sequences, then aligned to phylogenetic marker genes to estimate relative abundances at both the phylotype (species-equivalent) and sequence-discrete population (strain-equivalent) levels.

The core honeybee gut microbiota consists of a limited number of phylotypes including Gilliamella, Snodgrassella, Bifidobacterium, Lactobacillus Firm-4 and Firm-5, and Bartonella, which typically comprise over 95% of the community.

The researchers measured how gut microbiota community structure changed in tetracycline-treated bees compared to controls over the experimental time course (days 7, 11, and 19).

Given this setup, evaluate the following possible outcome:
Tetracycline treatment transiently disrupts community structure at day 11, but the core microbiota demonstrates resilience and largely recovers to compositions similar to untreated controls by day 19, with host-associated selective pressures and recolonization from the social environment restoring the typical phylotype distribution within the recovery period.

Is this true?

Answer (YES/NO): NO